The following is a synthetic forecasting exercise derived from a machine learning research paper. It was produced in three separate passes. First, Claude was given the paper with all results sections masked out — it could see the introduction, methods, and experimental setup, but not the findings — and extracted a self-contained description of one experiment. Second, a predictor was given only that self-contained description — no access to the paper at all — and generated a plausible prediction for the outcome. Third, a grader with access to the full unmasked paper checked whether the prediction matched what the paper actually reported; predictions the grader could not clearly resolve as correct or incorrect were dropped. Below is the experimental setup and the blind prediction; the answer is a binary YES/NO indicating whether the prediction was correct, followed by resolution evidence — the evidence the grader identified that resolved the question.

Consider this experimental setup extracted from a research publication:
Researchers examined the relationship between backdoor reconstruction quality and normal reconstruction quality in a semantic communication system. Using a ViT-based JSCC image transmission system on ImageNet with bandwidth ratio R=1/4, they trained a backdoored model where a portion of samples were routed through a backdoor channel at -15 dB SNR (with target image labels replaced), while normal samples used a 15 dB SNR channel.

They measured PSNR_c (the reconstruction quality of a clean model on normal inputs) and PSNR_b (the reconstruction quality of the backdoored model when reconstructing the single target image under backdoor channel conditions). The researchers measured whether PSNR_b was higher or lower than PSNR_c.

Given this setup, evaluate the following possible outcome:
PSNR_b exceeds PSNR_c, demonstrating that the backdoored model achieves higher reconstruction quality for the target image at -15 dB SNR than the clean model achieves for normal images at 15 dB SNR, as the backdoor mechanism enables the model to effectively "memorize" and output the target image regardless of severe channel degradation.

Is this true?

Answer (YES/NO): YES